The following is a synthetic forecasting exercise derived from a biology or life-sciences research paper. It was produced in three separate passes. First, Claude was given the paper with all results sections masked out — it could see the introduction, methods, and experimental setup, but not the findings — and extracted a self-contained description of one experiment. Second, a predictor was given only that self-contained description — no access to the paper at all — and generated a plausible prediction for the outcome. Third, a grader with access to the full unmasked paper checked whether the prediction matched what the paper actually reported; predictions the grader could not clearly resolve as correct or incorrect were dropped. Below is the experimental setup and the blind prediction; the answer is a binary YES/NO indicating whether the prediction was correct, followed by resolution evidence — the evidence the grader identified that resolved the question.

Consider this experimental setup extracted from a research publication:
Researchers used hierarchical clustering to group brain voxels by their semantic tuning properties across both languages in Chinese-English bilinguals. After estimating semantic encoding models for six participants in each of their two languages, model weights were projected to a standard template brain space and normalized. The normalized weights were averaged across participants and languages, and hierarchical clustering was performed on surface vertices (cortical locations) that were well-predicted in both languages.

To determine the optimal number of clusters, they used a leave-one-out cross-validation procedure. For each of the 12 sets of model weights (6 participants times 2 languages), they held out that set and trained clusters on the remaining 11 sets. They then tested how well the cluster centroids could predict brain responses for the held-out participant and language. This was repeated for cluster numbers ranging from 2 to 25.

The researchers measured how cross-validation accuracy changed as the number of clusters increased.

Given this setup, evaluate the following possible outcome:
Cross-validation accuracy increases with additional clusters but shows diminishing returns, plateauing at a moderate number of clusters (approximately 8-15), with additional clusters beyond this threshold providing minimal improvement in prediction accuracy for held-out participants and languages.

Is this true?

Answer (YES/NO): NO